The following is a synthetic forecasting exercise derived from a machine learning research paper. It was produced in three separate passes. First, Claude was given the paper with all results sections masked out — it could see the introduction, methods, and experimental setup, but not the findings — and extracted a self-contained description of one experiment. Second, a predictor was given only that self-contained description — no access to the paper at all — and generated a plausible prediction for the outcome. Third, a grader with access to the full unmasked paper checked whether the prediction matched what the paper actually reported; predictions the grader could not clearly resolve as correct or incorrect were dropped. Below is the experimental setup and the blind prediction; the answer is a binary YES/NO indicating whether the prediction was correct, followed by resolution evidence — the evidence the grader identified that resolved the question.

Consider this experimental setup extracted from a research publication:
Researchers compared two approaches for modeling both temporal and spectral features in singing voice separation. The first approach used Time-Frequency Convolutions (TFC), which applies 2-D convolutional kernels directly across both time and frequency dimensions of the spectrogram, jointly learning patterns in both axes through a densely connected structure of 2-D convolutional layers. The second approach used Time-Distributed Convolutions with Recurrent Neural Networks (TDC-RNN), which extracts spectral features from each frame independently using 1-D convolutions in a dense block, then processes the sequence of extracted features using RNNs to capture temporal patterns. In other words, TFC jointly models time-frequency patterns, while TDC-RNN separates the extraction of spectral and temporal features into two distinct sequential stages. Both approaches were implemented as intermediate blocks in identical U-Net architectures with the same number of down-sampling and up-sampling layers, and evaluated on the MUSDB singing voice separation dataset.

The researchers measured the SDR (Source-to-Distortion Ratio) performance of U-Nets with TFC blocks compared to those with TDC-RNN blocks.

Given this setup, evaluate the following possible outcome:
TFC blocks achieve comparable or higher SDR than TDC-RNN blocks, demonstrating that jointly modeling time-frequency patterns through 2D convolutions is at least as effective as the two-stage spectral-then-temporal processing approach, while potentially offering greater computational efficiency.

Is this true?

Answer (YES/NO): YES